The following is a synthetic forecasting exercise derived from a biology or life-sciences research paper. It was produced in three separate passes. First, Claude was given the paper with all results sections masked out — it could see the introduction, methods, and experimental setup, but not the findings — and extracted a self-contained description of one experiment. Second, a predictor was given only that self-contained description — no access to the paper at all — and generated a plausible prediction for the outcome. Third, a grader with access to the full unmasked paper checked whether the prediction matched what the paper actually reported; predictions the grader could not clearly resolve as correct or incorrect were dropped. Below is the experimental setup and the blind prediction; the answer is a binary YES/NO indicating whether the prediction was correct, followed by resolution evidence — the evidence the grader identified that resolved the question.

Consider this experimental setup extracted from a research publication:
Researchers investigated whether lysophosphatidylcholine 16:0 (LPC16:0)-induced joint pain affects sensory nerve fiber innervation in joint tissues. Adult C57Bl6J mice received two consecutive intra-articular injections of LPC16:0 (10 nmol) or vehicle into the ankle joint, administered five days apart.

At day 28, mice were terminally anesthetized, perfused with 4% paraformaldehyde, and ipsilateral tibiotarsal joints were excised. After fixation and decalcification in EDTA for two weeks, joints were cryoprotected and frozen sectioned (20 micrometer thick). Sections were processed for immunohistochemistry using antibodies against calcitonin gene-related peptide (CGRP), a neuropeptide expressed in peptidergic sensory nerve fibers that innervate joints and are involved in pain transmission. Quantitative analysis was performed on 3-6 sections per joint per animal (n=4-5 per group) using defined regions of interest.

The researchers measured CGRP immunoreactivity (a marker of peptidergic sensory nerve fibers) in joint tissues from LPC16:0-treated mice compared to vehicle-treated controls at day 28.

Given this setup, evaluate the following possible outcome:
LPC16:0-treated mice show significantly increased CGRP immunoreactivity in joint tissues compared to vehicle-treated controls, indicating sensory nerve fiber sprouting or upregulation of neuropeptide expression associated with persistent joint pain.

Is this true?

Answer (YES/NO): NO